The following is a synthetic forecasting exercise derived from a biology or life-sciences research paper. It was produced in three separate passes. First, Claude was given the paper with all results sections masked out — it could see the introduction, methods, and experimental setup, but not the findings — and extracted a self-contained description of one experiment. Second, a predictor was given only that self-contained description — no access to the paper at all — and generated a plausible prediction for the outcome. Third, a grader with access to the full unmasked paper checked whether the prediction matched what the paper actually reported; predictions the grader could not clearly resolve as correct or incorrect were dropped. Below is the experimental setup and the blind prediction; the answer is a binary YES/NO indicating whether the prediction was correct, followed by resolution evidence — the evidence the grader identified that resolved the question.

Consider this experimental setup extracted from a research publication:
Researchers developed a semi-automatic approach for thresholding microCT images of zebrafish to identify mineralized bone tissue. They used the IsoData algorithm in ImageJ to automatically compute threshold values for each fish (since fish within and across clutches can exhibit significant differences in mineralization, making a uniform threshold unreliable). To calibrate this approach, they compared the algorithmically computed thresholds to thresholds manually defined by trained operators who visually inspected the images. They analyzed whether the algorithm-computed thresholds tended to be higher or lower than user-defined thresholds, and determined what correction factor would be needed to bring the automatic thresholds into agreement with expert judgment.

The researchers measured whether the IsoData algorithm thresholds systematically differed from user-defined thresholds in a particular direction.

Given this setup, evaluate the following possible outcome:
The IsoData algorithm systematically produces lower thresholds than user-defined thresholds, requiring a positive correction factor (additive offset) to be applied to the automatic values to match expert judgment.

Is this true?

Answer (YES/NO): NO